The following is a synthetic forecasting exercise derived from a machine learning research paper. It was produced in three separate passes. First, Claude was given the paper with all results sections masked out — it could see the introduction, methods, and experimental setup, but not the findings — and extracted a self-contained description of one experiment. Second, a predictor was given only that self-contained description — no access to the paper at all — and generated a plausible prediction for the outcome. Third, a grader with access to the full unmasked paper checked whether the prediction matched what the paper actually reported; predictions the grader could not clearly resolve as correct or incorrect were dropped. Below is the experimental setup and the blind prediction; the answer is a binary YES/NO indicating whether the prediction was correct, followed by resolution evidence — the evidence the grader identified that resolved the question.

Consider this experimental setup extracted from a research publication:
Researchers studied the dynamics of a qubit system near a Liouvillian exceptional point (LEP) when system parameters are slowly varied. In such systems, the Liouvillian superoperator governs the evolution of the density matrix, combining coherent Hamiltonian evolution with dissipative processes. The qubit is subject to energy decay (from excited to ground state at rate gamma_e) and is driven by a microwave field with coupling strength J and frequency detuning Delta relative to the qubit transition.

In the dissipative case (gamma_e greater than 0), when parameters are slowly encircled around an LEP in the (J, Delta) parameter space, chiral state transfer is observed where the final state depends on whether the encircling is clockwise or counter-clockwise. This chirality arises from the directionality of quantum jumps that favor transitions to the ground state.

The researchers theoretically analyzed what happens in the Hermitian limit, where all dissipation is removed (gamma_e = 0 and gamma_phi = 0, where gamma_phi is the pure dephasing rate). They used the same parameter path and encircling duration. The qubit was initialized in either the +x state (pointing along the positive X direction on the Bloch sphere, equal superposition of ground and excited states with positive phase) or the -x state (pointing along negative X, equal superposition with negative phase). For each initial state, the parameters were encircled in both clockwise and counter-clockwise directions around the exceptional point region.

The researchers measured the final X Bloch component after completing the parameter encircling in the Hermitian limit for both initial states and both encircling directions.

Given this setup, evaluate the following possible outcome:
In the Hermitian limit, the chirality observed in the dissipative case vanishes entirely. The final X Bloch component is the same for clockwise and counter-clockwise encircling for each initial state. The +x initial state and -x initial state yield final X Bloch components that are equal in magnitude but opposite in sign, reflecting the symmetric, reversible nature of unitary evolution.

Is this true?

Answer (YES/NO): YES